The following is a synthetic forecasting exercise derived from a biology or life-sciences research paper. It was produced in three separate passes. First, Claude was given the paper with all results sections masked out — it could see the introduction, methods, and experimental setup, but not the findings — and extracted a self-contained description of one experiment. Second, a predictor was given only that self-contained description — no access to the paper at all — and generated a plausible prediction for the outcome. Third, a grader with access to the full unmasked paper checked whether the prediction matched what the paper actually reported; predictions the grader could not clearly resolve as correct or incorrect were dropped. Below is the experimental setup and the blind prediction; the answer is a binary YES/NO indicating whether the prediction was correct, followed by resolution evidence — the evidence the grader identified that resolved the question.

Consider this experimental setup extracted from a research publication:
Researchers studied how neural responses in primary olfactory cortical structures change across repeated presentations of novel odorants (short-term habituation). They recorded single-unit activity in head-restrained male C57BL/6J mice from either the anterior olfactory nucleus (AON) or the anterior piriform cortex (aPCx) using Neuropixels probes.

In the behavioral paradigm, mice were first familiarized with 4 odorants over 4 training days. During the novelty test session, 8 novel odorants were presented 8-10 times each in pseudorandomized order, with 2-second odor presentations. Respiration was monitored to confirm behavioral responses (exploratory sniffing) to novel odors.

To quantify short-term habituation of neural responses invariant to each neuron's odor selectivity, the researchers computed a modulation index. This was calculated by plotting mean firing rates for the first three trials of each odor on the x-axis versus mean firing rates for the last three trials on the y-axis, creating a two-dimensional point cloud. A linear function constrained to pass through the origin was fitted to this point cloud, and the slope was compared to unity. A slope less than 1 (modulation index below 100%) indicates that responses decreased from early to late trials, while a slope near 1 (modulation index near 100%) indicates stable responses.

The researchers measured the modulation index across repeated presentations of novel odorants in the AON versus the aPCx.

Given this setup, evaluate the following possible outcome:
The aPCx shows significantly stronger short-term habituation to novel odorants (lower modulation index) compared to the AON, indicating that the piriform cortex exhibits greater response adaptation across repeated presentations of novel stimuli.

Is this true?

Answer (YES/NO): NO